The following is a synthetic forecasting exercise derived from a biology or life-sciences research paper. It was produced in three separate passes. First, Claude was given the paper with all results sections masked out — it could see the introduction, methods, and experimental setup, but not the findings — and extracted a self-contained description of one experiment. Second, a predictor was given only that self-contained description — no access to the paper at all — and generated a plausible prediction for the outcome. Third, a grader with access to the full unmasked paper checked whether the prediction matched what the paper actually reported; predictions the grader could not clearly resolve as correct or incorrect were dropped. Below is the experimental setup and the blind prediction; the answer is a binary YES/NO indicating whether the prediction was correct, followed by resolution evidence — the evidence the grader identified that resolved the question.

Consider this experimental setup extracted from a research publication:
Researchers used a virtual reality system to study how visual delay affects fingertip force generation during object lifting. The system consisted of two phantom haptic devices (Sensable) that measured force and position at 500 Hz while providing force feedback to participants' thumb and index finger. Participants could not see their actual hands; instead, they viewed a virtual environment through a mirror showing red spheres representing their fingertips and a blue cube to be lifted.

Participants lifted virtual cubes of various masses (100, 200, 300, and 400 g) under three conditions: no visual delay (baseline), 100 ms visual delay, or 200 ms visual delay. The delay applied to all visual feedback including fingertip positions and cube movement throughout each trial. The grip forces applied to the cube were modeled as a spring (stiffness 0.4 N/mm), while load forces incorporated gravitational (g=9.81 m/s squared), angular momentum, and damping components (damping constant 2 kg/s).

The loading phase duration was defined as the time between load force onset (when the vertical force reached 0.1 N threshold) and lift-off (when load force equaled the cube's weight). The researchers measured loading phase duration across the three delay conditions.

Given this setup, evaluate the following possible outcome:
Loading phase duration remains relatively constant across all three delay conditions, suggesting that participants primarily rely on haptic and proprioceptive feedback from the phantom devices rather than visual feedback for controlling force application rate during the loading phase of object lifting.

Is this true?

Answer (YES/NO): NO